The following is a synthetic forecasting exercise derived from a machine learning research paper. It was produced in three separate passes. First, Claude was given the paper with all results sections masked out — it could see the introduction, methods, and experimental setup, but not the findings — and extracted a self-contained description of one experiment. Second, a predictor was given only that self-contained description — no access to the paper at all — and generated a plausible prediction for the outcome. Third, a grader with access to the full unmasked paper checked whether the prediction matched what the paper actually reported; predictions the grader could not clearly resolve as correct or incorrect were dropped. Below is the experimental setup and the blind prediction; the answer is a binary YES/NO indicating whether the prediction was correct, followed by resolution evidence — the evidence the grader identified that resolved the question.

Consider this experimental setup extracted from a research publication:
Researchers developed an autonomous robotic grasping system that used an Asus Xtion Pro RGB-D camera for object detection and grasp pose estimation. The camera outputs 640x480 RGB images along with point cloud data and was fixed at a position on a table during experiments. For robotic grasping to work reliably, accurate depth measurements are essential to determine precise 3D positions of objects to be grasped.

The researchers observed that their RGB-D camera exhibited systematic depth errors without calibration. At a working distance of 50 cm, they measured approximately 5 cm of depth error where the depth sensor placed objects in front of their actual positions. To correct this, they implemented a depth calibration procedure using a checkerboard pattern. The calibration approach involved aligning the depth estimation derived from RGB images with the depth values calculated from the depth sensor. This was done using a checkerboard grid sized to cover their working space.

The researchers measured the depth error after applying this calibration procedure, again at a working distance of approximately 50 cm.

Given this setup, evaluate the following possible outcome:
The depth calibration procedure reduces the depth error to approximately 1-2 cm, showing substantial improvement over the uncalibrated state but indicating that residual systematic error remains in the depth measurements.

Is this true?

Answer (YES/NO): YES